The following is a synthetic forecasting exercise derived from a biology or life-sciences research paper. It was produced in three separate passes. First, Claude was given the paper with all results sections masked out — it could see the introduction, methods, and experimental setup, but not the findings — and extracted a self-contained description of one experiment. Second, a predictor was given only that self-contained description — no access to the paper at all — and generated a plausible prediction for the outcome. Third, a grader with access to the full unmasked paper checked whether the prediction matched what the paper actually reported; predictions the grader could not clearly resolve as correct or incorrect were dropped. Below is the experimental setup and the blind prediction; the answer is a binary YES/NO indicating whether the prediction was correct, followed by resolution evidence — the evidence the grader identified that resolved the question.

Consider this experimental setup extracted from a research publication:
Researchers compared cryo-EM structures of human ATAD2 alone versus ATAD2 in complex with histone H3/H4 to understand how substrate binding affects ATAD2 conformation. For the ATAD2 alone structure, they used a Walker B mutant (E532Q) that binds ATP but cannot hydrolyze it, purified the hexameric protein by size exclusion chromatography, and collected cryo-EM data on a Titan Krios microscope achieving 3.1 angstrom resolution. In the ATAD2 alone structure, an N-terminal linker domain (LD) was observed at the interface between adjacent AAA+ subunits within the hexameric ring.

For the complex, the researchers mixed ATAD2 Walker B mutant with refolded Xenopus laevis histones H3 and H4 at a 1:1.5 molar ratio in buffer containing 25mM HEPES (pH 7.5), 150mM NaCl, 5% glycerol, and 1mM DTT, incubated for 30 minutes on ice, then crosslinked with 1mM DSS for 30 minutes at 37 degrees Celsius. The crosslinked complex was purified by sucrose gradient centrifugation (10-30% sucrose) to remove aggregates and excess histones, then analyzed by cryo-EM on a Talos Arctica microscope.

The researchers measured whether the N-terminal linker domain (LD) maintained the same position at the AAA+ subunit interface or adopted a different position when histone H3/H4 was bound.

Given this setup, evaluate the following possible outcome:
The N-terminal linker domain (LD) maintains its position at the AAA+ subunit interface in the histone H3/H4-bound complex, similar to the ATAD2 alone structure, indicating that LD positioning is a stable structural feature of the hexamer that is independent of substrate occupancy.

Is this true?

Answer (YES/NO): NO